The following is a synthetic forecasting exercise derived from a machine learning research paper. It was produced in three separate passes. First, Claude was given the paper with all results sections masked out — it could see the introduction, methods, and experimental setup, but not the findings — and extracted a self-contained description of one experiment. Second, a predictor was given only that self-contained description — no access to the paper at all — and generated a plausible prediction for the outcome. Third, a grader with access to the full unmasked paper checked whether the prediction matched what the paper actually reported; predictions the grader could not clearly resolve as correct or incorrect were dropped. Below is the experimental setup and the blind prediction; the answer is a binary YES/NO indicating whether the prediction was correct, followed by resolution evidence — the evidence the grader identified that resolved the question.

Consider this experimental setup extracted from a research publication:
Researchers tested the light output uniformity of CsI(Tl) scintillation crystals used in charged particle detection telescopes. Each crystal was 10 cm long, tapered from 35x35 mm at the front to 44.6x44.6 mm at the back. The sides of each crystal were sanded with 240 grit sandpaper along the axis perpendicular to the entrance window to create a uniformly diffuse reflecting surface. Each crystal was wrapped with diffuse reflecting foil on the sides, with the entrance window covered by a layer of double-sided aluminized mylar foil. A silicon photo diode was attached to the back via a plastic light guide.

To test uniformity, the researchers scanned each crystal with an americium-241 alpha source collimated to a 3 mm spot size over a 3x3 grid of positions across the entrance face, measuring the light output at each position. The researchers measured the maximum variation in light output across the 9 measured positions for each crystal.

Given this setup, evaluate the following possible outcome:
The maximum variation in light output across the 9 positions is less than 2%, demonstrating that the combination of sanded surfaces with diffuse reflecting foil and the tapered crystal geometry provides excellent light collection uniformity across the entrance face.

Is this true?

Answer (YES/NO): YES